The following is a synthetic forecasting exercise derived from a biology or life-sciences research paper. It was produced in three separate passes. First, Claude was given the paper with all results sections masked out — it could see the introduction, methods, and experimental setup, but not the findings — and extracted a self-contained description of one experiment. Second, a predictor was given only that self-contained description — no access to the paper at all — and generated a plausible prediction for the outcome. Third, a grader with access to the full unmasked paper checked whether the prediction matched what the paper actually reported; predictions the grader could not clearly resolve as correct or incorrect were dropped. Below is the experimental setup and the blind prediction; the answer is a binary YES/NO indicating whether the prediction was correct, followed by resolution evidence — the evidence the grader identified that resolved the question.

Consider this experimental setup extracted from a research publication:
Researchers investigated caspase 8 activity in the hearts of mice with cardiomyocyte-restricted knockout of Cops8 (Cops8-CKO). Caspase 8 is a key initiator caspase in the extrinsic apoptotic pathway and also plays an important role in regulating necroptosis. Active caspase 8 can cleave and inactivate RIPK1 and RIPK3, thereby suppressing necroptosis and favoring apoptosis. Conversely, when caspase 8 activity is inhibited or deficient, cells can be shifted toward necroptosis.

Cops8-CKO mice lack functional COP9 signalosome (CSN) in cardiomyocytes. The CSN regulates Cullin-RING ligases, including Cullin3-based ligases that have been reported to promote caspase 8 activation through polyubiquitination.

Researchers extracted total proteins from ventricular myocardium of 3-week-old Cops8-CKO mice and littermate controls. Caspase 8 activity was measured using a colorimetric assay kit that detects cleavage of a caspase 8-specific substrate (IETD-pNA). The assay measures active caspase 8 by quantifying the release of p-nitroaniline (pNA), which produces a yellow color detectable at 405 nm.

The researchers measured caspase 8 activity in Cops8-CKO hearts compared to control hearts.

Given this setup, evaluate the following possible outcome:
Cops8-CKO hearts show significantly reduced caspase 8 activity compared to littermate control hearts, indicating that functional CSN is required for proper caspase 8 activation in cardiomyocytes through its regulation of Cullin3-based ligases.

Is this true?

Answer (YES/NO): YES